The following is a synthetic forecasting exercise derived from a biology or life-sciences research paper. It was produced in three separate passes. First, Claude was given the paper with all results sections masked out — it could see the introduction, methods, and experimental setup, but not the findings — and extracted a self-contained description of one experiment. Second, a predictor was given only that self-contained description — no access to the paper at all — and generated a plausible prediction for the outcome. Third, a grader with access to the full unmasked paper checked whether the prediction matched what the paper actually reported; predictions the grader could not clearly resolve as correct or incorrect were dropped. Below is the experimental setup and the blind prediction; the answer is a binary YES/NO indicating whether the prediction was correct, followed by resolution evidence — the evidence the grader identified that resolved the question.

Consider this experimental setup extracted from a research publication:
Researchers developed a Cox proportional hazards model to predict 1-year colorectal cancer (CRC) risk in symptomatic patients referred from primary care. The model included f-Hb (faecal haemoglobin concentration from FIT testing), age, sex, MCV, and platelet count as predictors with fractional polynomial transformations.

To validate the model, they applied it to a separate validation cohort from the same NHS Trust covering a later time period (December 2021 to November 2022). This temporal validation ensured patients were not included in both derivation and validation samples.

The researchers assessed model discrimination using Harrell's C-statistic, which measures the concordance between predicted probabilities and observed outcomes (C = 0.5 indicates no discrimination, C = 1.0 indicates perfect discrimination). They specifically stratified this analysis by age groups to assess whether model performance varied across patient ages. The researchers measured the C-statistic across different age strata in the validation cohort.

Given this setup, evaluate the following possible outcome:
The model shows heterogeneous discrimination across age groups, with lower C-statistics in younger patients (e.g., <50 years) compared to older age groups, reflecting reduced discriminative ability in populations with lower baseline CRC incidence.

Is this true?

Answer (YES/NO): NO